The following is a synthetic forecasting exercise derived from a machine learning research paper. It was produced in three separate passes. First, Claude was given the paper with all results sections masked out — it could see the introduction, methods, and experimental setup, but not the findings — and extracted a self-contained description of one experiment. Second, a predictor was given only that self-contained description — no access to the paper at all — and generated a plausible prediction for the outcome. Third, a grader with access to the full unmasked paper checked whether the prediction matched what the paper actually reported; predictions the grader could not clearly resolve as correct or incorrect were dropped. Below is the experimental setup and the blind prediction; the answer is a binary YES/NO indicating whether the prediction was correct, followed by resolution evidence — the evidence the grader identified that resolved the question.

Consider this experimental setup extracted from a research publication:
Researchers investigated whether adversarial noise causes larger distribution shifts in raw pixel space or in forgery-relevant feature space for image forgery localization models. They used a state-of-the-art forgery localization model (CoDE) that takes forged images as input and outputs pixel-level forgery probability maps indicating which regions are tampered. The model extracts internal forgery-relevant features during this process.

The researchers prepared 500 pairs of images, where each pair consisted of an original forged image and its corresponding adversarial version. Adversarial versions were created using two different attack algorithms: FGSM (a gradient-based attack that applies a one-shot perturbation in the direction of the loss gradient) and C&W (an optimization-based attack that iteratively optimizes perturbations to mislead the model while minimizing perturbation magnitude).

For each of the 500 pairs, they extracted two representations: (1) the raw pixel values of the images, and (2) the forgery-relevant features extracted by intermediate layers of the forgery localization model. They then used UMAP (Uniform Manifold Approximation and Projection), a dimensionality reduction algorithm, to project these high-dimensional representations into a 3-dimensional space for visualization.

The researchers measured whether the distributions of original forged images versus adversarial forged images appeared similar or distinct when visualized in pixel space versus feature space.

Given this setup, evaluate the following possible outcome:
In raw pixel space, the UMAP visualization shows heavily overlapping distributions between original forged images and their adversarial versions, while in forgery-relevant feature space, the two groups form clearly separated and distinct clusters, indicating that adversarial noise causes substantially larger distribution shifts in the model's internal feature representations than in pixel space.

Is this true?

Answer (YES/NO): YES